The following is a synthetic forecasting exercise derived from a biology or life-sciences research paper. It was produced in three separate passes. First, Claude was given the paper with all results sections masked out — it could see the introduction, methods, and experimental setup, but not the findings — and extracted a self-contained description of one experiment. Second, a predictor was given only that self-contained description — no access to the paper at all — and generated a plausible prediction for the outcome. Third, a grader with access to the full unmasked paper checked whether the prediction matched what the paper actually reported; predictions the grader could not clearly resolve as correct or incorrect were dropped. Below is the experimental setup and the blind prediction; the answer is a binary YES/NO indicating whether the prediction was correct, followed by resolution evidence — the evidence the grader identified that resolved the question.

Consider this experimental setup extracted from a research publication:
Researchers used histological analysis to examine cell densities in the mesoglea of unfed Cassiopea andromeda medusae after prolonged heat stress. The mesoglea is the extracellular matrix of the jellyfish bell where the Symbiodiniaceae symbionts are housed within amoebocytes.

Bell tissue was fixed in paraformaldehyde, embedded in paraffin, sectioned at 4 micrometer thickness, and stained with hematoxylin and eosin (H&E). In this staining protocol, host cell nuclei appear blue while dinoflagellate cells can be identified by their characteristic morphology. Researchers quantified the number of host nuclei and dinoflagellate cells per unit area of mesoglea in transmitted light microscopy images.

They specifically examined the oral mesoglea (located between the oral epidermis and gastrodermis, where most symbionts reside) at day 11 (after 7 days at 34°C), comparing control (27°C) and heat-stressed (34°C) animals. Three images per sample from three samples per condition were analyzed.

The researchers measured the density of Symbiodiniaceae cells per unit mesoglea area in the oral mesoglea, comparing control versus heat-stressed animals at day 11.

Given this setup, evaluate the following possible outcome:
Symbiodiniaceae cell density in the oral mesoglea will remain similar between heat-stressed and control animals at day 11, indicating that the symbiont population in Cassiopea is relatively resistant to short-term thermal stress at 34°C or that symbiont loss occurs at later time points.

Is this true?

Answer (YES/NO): YES